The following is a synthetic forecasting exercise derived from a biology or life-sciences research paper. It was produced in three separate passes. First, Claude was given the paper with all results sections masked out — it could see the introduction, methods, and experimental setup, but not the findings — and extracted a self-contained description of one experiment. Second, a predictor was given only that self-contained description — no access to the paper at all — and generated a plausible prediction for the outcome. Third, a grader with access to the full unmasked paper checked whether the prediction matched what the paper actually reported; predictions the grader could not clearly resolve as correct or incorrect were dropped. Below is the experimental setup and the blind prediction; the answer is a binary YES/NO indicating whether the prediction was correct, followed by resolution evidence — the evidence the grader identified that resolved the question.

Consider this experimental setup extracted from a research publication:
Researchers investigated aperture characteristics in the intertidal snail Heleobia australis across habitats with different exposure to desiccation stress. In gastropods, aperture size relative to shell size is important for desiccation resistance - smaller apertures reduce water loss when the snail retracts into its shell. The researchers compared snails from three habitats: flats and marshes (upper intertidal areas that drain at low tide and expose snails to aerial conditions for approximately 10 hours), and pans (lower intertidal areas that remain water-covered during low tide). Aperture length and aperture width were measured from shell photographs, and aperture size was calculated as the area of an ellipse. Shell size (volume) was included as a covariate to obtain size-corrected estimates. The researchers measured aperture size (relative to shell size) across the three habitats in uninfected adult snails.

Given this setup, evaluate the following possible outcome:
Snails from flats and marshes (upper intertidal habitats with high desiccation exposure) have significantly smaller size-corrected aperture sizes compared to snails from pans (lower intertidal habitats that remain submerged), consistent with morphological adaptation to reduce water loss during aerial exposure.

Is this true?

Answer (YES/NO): YES